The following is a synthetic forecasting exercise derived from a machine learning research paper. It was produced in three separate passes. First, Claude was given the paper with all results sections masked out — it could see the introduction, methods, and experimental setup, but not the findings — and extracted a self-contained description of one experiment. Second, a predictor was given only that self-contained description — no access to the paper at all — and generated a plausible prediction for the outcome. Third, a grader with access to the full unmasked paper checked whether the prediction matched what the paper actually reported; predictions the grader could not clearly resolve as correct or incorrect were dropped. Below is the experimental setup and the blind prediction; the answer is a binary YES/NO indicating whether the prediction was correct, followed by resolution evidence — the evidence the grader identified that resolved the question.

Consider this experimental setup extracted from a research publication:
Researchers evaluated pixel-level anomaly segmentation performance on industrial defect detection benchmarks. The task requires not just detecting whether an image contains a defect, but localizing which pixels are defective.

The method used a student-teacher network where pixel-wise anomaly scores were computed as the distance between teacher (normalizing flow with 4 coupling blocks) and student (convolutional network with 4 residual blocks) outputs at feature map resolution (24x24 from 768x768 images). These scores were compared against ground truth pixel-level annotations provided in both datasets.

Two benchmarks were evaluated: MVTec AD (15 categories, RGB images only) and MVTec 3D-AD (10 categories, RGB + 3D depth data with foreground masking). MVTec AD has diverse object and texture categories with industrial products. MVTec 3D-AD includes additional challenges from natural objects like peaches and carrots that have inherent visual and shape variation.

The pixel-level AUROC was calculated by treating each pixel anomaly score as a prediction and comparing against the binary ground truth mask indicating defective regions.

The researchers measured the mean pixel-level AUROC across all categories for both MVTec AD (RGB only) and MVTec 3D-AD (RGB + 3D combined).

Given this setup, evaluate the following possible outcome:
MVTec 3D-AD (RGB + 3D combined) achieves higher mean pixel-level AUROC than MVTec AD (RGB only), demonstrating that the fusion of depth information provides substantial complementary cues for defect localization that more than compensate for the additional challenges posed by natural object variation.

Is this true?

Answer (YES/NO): YES